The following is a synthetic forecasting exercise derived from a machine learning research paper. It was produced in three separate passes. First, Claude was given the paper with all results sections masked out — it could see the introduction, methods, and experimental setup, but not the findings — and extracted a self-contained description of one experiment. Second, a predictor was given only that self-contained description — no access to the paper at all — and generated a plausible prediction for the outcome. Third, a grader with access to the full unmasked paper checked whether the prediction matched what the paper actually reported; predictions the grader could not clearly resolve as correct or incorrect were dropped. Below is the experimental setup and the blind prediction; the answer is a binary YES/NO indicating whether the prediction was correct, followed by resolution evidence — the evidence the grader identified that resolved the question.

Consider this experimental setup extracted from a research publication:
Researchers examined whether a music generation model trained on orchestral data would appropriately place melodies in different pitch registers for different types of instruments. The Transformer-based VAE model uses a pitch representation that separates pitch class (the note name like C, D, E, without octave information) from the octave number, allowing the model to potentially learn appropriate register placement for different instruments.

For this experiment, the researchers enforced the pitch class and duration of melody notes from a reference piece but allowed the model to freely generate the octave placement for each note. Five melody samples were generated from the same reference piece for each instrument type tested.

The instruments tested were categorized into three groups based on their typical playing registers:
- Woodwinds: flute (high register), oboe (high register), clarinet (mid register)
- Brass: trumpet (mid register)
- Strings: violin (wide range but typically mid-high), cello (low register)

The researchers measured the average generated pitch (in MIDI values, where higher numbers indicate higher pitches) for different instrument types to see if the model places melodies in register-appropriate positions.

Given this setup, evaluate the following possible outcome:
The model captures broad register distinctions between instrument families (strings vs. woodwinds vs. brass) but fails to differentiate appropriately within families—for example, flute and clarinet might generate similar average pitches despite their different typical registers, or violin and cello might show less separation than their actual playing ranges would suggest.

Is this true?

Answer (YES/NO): NO